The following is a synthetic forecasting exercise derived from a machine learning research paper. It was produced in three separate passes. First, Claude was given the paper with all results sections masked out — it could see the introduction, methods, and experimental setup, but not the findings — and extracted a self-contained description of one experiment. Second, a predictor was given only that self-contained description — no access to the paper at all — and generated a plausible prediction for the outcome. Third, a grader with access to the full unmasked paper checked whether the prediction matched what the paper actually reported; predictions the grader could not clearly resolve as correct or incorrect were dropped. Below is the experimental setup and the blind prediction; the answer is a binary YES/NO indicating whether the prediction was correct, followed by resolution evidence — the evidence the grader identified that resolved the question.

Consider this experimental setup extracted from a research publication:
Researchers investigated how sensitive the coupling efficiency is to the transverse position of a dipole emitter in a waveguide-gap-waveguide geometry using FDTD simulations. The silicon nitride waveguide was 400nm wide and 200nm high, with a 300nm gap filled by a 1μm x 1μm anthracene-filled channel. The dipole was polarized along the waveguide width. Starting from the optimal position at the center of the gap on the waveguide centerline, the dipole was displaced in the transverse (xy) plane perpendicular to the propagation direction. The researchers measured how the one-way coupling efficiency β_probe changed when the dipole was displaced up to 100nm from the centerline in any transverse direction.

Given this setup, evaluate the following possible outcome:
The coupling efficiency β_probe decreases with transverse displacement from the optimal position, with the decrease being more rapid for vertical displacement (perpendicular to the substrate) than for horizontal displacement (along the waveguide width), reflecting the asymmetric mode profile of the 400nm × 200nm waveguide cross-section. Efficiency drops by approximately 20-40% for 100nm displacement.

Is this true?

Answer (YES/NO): NO